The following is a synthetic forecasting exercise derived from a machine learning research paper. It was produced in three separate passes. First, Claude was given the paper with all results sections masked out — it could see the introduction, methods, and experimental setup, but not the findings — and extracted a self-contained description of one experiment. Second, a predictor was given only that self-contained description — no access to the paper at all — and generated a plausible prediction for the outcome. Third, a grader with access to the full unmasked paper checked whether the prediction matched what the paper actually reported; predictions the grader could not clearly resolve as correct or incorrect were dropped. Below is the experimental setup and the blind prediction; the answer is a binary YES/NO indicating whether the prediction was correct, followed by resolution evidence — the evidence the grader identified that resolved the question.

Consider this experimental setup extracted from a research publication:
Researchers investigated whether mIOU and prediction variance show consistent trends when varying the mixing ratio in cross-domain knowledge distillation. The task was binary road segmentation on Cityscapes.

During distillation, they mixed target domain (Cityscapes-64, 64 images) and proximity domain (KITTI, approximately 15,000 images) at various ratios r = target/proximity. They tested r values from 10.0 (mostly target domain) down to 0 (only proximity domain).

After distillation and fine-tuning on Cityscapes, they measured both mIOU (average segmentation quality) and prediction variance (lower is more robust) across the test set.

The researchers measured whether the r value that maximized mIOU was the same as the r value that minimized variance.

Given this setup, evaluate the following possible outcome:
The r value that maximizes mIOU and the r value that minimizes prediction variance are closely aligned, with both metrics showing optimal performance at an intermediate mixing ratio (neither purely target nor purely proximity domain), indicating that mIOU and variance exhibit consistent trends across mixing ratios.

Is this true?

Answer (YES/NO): NO